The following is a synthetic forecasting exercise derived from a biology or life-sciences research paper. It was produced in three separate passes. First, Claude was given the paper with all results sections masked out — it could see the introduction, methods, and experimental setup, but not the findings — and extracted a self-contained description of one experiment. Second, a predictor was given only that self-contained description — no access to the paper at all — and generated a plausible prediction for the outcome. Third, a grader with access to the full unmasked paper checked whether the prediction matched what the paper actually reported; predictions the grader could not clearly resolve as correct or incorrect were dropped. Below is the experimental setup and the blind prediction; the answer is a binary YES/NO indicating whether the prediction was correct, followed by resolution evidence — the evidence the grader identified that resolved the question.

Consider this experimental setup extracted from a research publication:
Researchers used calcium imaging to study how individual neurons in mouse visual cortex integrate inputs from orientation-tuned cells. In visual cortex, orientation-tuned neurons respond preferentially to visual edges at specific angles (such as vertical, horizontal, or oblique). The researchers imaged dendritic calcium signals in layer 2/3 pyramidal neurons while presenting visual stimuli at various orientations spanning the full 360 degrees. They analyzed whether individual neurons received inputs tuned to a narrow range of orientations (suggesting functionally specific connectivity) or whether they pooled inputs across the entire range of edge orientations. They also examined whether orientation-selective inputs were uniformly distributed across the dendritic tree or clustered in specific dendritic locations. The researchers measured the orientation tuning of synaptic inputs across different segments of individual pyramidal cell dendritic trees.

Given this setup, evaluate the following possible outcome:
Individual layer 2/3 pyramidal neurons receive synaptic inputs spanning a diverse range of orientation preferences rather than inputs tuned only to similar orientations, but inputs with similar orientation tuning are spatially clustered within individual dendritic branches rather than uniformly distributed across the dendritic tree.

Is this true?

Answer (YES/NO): YES